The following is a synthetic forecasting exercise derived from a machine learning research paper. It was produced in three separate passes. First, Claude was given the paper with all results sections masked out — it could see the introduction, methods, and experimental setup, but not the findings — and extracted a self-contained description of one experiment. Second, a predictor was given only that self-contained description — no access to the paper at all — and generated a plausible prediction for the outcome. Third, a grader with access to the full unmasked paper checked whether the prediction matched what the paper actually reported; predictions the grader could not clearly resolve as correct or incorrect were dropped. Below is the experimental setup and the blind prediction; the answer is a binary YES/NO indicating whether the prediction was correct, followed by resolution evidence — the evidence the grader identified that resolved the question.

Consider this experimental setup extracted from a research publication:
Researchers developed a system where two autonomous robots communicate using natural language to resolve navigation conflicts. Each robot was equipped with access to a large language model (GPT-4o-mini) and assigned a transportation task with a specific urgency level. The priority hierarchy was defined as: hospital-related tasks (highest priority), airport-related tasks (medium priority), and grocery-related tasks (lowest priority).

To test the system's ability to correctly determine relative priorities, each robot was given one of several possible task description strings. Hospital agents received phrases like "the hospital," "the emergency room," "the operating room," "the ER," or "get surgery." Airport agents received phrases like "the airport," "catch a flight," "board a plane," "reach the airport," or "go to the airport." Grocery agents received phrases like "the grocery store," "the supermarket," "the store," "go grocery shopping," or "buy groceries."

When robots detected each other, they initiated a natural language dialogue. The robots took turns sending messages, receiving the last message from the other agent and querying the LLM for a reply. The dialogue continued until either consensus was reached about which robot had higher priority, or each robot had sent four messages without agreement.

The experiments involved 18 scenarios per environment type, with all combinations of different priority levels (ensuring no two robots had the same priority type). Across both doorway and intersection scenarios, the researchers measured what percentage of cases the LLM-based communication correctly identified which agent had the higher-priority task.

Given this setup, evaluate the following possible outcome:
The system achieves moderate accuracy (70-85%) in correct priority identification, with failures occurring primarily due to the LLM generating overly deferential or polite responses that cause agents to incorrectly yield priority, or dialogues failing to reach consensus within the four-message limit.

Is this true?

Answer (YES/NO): NO